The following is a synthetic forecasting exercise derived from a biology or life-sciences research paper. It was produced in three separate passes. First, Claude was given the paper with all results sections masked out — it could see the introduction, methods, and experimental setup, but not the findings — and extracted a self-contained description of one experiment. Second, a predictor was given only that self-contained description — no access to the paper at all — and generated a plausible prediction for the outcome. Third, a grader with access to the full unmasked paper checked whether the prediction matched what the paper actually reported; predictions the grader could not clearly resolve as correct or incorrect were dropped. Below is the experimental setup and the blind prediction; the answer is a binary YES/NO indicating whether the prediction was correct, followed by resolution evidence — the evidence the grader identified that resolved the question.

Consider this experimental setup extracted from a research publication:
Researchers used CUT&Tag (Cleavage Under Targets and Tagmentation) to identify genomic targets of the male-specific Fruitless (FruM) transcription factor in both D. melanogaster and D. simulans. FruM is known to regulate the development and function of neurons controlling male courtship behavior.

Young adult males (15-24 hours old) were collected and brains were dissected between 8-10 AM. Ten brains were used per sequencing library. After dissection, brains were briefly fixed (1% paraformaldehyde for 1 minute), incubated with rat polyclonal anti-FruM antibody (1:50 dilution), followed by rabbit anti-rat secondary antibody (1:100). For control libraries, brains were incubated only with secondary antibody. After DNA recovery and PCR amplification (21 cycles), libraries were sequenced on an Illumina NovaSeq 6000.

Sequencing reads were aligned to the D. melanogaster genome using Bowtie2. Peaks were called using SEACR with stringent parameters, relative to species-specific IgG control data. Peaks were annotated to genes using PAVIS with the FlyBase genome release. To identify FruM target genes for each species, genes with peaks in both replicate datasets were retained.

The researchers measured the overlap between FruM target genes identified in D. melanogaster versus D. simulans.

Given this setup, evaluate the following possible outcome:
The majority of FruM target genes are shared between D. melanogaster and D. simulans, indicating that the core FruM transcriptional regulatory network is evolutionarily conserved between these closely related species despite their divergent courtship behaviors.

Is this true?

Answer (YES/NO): YES